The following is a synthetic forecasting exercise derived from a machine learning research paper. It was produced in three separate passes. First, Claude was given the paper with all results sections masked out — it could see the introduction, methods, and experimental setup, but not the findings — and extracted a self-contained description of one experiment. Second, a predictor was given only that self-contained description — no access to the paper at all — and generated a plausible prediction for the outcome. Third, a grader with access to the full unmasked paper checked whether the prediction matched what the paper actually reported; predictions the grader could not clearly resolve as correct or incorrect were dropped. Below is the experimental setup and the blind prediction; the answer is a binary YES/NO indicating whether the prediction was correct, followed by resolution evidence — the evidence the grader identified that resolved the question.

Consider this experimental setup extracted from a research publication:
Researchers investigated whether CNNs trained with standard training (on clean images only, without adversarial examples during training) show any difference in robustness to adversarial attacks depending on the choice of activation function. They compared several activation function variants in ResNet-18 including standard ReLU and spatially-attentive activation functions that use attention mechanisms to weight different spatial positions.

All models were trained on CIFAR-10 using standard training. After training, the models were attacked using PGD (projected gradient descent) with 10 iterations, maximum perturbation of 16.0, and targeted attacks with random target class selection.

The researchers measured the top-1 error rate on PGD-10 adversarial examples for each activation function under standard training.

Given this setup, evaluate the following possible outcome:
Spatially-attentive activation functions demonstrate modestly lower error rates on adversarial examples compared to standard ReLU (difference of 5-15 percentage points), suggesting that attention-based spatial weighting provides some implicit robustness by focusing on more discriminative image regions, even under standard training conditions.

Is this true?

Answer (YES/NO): NO